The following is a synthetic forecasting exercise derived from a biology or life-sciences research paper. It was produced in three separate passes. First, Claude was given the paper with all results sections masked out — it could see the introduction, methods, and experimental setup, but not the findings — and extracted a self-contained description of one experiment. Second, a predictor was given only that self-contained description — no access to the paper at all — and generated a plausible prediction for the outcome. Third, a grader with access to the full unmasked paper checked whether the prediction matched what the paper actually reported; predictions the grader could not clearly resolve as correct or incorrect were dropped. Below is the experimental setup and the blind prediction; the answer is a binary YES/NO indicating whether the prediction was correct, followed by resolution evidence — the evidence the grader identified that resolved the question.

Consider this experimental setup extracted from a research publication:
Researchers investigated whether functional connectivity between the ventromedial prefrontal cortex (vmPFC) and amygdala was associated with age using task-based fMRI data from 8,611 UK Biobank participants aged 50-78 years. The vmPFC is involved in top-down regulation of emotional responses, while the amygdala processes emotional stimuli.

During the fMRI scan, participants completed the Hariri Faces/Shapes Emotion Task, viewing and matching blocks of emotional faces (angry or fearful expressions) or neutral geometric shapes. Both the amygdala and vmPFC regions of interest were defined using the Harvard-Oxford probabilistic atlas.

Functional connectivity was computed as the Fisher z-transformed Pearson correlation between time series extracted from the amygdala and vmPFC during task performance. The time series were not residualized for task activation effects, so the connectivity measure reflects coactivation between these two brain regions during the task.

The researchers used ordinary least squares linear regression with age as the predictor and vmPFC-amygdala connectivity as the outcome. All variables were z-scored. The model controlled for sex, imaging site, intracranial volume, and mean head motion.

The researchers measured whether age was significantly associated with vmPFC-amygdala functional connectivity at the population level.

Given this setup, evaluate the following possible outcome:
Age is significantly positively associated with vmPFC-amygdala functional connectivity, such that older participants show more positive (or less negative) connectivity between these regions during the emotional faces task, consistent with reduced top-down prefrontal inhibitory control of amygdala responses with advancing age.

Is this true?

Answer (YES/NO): NO